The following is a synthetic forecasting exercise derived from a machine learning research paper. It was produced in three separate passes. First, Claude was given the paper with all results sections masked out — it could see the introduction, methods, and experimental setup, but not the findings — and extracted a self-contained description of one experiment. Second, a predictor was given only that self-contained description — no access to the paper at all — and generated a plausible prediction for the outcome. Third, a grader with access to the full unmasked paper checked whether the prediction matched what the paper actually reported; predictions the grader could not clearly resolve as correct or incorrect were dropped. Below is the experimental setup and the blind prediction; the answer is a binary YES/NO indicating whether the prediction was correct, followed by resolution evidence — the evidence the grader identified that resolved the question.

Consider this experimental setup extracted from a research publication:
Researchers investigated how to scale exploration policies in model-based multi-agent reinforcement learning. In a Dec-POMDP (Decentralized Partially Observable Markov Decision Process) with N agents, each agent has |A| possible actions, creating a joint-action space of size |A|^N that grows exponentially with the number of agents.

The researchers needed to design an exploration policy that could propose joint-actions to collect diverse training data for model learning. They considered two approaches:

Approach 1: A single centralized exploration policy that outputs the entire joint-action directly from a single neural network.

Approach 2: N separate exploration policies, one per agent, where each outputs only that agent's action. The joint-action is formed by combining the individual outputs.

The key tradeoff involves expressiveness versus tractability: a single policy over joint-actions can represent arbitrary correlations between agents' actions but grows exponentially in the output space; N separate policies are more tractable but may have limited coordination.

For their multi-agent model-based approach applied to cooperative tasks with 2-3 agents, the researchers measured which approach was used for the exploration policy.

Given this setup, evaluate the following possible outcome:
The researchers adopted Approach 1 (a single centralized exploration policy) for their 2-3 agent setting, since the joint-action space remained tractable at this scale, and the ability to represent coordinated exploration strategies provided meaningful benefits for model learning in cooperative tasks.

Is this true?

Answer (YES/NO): NO